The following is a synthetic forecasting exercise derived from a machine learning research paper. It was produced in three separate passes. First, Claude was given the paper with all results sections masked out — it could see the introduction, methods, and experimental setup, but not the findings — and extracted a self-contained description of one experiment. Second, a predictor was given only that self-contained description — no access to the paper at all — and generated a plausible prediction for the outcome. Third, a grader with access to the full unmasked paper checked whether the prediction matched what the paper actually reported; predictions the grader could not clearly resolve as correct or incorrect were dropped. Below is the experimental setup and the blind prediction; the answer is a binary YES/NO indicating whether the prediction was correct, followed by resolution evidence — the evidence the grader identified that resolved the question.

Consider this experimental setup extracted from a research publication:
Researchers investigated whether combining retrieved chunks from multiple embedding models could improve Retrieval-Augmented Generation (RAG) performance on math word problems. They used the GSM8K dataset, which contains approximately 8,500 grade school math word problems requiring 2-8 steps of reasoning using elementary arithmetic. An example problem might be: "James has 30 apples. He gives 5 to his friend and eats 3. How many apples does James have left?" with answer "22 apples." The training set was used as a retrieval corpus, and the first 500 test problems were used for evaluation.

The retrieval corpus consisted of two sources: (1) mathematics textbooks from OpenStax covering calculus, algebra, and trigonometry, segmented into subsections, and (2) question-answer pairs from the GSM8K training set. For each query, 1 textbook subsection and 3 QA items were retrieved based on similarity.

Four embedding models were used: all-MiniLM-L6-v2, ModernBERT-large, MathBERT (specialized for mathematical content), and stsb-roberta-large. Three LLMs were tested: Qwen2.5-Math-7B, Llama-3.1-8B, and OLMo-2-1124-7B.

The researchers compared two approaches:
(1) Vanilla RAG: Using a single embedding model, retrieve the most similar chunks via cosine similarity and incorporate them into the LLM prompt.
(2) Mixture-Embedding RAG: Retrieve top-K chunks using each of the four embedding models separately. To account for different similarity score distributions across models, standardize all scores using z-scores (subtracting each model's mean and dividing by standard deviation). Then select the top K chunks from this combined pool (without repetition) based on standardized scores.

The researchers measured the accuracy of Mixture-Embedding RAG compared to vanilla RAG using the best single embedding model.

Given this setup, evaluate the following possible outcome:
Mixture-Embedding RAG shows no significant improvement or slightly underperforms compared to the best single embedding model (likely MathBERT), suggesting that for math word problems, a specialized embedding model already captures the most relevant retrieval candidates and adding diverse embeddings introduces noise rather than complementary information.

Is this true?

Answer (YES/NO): NO